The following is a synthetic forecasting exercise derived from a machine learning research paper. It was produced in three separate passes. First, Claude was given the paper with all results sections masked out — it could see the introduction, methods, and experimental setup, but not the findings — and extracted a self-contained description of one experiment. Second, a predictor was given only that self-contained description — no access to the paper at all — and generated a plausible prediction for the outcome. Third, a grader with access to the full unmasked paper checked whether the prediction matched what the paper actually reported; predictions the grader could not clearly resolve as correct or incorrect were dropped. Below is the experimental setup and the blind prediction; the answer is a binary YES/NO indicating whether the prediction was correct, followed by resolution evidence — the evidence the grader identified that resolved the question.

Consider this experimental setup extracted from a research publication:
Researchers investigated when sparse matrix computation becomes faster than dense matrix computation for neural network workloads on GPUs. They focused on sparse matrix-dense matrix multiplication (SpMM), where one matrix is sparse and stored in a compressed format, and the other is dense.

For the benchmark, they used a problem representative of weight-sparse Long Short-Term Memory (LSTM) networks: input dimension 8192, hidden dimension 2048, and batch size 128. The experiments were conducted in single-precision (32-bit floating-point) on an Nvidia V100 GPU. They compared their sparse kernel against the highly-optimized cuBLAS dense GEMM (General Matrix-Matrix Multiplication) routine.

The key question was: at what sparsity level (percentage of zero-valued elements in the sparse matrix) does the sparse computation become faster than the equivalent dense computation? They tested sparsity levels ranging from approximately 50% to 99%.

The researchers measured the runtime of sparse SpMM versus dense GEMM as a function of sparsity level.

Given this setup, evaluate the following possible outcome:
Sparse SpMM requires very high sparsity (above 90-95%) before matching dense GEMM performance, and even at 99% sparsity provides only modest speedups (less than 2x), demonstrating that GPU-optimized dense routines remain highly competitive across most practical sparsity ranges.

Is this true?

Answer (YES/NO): NO